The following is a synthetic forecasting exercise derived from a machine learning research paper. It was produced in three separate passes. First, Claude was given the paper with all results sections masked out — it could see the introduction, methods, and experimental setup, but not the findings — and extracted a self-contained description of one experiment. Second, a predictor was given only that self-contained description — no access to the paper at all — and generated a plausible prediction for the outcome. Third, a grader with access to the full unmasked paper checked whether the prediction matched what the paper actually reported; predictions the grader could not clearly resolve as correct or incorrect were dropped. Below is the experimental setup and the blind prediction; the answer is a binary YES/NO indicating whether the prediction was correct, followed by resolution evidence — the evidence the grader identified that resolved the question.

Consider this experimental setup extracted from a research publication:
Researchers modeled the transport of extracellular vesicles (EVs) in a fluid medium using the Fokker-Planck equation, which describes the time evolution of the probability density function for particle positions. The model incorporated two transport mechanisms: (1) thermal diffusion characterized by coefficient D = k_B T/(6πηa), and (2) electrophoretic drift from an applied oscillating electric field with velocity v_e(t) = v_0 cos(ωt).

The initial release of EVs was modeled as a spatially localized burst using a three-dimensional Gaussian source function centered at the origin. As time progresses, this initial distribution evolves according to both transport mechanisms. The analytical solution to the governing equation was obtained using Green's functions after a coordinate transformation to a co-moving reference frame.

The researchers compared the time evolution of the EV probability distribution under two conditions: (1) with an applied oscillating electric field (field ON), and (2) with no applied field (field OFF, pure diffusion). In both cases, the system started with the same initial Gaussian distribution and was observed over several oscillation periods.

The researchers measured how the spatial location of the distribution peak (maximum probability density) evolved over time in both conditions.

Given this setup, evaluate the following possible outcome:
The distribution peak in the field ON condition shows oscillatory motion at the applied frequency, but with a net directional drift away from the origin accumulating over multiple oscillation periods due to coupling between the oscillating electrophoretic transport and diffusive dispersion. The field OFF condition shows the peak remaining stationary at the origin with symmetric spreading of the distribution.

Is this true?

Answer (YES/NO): NO